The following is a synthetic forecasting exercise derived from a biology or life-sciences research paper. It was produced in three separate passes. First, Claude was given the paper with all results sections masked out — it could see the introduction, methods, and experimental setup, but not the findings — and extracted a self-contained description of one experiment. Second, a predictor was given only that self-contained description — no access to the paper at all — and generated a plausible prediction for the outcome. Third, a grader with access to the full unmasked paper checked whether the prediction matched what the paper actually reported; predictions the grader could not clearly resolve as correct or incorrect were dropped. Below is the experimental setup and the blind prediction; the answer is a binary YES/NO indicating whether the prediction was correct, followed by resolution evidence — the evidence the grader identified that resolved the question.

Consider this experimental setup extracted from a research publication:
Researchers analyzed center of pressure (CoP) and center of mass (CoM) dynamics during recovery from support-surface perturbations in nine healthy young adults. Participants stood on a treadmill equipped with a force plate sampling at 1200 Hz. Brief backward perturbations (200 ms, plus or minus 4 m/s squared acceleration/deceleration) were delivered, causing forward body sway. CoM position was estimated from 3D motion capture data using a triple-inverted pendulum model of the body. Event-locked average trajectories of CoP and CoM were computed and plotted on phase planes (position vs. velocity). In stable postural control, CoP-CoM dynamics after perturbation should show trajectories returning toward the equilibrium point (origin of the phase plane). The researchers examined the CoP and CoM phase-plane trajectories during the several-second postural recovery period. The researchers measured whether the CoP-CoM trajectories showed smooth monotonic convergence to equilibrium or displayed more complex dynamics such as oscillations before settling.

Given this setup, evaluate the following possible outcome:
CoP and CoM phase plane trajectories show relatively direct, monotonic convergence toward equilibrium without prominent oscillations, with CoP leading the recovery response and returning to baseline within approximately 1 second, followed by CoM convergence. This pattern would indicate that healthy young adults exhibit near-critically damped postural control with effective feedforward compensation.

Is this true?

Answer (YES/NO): NO